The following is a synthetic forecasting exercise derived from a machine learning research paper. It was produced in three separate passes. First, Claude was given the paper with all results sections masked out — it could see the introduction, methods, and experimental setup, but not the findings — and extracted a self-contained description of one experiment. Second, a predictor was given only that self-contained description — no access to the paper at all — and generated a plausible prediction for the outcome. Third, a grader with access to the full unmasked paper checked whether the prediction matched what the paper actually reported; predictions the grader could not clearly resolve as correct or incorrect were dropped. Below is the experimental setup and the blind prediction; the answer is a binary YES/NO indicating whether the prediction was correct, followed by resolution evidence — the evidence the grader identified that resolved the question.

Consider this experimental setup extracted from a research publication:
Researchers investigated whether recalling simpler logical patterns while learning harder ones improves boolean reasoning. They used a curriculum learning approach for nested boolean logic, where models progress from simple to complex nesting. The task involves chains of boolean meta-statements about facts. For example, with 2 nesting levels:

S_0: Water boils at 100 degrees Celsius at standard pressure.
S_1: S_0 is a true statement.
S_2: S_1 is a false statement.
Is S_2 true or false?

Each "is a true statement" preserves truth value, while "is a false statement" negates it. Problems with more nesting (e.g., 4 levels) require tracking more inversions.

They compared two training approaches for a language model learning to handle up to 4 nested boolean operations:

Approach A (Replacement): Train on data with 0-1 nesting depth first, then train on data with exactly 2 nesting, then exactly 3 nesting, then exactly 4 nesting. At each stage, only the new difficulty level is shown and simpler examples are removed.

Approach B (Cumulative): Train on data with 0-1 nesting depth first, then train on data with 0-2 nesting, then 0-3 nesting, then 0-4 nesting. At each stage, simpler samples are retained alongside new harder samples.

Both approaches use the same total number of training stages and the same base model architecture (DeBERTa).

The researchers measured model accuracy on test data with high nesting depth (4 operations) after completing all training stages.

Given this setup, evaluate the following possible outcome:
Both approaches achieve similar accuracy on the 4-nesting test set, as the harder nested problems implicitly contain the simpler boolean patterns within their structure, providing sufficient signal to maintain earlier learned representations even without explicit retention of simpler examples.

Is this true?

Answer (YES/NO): YES